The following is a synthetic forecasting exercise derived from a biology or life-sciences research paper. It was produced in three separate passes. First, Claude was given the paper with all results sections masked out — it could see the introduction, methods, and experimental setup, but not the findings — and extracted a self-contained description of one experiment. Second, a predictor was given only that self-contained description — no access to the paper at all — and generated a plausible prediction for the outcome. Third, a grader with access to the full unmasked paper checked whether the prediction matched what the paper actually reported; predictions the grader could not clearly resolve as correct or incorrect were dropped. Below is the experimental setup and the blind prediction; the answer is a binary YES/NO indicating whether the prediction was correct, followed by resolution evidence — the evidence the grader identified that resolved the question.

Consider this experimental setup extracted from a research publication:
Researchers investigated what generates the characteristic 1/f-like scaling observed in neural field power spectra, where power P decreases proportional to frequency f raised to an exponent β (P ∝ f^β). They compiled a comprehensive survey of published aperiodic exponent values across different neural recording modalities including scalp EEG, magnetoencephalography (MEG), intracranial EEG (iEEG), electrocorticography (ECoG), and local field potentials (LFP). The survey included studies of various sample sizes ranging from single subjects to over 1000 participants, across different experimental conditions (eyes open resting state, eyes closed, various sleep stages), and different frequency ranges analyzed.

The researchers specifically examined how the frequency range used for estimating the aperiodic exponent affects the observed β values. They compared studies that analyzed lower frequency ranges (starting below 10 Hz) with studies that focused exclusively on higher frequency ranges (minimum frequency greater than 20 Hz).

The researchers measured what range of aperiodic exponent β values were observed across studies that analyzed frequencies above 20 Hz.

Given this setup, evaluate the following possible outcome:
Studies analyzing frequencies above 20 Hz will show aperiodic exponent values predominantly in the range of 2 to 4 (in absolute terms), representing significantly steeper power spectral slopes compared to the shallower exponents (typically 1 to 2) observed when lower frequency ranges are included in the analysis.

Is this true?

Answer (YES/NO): YES